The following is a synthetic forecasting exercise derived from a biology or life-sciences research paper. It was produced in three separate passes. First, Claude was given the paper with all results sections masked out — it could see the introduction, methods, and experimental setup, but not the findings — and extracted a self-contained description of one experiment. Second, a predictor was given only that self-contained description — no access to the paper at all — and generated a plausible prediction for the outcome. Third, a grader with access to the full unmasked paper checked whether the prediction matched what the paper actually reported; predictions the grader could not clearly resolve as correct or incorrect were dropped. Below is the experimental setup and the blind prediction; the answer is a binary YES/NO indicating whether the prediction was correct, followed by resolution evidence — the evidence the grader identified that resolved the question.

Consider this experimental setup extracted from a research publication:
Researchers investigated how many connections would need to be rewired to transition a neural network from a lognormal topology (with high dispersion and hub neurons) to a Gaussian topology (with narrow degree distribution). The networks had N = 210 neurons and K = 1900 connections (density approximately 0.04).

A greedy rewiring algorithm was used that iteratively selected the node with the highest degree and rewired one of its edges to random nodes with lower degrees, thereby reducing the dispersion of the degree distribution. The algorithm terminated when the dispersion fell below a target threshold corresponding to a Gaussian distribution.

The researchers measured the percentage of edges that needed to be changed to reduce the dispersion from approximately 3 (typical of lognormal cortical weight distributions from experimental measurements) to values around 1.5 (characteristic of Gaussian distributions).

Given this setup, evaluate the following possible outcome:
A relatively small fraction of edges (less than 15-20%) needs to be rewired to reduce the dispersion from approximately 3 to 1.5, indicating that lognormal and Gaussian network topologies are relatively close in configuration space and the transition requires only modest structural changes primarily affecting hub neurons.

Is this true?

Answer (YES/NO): NO